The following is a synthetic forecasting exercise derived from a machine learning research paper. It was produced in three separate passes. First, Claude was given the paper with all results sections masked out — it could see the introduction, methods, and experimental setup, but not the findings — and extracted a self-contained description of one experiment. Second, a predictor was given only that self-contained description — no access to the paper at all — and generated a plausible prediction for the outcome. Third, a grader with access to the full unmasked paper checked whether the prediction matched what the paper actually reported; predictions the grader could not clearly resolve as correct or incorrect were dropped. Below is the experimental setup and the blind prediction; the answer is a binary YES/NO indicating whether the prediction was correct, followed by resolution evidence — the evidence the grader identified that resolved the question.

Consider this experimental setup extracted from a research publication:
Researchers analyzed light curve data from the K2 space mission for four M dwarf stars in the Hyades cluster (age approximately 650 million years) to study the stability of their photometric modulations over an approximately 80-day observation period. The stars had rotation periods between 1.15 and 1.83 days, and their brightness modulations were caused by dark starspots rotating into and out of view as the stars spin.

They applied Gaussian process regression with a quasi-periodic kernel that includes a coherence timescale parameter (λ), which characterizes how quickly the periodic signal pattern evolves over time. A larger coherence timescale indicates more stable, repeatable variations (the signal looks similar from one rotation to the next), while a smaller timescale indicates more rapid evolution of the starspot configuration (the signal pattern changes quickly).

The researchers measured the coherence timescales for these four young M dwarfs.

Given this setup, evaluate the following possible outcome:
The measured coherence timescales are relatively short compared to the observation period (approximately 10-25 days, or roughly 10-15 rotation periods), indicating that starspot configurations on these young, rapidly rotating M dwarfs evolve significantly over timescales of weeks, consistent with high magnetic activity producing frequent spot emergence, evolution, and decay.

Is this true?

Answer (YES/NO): NO